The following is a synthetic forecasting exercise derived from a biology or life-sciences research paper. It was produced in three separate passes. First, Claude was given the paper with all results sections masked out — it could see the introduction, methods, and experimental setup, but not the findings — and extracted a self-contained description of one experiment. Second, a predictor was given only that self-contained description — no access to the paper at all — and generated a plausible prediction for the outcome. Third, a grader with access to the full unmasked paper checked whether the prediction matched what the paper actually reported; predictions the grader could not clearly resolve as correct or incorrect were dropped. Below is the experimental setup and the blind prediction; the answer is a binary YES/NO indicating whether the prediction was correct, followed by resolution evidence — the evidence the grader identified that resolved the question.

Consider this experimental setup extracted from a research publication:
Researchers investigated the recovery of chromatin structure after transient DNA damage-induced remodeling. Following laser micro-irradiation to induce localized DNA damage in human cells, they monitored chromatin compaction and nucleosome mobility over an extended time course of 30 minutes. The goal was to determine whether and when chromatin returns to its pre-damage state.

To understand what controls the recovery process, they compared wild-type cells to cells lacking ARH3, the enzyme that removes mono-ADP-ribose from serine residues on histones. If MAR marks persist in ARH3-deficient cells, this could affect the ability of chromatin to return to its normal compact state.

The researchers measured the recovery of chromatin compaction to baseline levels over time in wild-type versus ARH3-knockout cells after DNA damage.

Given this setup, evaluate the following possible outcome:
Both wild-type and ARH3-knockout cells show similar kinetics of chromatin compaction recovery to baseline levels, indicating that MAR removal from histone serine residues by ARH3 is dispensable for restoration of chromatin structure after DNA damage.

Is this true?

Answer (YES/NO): NO